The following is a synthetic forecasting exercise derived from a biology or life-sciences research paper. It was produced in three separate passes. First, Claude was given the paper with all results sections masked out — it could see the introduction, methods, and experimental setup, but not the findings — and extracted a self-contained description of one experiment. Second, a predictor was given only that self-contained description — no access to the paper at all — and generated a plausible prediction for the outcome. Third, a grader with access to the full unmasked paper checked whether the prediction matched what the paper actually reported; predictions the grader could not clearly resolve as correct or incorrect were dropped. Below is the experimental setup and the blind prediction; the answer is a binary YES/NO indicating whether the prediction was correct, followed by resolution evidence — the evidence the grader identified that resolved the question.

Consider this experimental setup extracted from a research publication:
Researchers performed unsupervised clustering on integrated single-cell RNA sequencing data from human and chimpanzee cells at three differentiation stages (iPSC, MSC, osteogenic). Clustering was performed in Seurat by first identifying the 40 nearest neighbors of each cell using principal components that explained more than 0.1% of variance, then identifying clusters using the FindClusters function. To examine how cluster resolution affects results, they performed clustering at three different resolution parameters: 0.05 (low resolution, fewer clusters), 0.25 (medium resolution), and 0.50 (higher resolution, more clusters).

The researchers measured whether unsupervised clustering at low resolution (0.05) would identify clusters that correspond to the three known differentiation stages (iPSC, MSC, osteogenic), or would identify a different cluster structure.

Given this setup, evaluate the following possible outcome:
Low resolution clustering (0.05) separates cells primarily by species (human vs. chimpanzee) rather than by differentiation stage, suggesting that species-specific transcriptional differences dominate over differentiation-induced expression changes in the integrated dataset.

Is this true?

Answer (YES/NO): NO